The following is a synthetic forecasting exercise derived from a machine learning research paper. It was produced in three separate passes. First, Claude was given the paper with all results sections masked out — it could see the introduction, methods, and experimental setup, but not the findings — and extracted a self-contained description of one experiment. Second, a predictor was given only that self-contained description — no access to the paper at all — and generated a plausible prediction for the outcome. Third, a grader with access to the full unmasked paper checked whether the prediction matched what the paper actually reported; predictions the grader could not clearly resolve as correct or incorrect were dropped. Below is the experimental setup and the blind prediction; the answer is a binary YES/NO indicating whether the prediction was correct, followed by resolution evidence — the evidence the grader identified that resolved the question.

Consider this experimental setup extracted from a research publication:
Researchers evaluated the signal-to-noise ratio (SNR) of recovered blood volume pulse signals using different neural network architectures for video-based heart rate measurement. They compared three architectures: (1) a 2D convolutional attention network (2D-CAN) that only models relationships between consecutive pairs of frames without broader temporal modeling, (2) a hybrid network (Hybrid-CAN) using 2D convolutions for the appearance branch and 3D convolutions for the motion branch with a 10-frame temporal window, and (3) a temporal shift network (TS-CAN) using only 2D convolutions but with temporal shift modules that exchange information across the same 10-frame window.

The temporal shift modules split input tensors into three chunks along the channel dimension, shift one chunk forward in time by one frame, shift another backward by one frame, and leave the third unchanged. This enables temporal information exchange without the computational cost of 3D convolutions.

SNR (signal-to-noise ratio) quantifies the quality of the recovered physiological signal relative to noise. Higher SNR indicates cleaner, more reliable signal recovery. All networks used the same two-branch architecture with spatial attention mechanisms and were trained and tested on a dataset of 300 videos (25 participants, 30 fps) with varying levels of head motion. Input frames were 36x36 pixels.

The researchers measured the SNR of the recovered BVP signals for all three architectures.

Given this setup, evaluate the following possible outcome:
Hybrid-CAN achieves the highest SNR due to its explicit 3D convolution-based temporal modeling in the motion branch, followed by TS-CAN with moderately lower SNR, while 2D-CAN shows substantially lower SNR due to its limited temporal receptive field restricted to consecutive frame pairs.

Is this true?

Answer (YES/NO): YES